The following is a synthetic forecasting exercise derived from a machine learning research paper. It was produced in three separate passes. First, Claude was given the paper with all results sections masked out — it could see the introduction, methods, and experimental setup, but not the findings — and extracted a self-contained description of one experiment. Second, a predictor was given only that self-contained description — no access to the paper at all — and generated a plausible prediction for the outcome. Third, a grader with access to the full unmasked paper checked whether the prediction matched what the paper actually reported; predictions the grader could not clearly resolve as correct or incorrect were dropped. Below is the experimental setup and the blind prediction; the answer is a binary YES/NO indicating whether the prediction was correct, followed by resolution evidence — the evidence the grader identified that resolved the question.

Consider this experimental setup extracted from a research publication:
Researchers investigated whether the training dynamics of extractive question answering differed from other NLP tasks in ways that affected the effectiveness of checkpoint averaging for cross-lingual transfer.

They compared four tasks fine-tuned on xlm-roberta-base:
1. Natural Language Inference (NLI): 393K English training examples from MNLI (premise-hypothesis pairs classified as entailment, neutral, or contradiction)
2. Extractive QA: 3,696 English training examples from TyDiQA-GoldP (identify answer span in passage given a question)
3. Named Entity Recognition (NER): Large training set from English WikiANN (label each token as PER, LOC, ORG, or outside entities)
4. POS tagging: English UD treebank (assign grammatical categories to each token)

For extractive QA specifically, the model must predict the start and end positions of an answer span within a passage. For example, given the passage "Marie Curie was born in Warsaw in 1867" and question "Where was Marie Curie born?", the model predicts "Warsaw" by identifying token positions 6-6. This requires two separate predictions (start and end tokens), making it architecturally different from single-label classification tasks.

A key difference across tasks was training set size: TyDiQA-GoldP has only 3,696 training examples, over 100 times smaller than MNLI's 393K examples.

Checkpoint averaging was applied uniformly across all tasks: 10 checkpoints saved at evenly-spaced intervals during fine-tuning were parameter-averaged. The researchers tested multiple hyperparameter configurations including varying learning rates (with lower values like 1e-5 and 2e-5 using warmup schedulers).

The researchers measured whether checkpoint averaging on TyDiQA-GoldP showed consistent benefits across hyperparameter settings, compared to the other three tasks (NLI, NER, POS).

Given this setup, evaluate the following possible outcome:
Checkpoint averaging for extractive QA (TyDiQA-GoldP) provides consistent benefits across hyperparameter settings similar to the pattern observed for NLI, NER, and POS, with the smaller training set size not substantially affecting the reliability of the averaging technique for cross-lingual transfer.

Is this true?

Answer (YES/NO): NO